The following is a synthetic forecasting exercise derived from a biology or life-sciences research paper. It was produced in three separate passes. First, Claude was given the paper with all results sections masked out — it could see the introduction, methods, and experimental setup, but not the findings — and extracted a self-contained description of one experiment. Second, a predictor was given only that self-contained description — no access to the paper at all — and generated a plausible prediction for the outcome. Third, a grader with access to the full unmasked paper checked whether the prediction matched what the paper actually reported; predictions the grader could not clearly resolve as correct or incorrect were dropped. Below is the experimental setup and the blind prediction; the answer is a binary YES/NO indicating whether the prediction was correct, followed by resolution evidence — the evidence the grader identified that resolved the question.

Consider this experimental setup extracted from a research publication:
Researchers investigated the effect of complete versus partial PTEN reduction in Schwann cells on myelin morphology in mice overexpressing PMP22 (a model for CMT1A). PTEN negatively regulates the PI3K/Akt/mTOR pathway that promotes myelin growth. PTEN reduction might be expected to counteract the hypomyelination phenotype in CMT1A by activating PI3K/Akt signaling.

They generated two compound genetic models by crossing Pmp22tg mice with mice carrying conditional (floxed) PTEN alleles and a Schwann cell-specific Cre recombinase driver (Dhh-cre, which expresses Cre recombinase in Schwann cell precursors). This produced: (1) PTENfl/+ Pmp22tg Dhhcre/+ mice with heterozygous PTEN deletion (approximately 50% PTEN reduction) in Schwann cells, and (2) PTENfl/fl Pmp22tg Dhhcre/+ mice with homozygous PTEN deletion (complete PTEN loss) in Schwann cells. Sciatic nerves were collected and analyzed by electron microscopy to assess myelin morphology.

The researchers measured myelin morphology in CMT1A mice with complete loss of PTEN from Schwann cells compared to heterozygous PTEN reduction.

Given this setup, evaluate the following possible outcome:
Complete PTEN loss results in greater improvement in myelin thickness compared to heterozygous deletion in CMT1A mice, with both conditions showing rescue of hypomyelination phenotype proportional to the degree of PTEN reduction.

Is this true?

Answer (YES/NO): NO